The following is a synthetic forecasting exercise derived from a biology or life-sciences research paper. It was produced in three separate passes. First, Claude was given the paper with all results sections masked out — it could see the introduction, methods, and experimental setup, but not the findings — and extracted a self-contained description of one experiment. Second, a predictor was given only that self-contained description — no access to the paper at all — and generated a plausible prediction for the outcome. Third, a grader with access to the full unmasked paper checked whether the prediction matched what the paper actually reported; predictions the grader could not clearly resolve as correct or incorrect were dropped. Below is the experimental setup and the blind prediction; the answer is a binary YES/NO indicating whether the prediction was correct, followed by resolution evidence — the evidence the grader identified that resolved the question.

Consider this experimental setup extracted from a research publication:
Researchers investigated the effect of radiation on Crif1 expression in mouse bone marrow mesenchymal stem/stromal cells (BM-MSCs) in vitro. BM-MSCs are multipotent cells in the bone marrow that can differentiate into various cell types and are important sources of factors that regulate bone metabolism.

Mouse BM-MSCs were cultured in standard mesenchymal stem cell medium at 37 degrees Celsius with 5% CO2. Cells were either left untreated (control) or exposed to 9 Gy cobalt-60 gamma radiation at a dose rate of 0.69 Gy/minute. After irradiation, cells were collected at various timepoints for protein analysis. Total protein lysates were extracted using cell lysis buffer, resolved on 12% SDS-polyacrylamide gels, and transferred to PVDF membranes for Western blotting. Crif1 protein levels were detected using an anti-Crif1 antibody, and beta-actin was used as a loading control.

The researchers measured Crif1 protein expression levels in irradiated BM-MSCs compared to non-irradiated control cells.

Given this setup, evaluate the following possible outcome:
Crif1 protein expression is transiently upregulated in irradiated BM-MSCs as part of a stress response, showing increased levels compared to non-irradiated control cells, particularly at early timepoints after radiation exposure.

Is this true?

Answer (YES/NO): NO